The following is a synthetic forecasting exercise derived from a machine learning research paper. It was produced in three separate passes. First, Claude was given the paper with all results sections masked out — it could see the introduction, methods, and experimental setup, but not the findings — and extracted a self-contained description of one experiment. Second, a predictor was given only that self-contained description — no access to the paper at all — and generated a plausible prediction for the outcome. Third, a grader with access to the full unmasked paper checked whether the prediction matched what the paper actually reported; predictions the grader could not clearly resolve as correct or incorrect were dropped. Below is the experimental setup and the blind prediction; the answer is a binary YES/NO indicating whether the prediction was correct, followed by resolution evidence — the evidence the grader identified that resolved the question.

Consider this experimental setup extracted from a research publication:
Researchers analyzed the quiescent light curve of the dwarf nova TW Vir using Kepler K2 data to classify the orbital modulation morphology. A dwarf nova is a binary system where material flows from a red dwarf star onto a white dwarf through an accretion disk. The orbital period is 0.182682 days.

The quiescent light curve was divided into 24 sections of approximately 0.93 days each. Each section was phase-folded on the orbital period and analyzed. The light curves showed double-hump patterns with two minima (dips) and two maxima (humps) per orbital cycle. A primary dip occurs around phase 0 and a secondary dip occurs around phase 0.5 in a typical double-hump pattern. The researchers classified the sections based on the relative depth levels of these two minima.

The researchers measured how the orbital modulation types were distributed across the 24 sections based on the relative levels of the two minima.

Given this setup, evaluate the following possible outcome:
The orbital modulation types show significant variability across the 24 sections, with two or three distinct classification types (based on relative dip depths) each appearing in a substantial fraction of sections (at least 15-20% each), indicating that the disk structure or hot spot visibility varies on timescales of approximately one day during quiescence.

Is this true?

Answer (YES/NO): YES